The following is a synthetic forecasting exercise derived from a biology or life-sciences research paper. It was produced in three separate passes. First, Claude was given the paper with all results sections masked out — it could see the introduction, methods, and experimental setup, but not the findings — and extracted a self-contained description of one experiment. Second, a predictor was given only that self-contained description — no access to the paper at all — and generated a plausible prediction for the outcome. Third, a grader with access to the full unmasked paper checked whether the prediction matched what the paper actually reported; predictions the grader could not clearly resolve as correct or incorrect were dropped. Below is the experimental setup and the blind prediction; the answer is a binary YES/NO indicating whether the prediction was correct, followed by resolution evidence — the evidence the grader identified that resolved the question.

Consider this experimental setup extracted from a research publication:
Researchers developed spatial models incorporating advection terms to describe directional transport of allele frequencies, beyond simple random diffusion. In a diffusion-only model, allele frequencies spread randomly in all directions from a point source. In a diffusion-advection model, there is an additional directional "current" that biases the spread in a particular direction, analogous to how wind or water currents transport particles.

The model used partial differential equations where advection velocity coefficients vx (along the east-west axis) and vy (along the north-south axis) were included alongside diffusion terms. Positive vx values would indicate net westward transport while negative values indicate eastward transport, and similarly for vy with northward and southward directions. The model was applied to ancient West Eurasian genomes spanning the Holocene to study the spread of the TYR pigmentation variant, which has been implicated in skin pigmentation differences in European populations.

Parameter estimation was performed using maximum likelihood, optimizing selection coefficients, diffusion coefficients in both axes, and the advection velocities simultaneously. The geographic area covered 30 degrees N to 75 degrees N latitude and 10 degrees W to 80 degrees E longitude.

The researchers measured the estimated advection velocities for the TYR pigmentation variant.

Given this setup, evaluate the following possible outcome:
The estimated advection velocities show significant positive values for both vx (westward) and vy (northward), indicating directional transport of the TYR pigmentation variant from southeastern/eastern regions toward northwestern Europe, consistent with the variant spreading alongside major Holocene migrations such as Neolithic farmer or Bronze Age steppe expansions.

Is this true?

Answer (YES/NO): NO